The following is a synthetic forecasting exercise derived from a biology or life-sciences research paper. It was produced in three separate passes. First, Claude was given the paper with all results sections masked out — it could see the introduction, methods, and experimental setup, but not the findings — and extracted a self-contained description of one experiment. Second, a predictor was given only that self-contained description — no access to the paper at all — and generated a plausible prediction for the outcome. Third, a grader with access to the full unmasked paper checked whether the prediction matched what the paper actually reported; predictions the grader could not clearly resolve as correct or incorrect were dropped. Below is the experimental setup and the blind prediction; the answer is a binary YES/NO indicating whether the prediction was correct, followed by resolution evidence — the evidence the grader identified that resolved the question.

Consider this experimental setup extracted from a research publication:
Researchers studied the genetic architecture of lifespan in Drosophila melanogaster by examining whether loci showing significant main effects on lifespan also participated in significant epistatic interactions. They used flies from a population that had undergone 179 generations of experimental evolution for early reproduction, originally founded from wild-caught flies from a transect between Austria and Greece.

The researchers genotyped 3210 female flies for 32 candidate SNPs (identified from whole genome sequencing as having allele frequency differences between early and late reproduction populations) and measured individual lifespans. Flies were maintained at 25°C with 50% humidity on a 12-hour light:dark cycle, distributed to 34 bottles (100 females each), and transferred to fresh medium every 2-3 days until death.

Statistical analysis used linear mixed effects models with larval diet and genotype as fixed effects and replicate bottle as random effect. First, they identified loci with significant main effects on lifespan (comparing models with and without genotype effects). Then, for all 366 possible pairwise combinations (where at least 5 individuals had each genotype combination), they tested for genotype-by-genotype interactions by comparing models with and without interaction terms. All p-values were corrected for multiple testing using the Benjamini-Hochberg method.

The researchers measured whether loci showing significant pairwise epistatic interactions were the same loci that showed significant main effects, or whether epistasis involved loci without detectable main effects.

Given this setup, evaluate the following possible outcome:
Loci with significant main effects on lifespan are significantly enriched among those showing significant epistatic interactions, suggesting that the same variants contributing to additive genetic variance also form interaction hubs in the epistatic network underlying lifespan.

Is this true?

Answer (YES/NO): YES